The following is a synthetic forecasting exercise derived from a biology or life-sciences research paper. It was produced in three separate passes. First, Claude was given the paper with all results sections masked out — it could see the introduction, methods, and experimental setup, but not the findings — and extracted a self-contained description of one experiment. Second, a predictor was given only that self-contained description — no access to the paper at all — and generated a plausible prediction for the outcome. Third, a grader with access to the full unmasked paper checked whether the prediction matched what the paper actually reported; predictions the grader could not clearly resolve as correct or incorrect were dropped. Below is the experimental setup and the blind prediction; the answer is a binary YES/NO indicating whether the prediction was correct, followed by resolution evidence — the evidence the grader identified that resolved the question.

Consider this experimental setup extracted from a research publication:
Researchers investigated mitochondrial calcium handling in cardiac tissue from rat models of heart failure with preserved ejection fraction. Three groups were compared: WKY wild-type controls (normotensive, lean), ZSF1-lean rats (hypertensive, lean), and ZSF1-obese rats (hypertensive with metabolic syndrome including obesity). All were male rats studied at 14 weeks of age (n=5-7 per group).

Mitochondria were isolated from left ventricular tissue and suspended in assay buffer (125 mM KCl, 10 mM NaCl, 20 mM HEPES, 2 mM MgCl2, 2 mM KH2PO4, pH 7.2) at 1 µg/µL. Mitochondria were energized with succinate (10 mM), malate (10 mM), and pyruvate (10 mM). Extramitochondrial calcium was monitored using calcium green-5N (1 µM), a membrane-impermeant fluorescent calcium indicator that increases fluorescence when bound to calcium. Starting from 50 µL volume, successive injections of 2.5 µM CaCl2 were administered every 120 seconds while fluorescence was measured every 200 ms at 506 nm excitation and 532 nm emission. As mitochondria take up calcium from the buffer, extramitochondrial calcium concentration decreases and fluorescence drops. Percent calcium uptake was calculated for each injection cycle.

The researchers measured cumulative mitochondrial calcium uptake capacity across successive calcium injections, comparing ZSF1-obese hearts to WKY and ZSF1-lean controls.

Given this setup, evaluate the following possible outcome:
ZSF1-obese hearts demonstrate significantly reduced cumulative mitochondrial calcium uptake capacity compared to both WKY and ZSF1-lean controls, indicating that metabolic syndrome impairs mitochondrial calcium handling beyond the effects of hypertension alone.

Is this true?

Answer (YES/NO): YES